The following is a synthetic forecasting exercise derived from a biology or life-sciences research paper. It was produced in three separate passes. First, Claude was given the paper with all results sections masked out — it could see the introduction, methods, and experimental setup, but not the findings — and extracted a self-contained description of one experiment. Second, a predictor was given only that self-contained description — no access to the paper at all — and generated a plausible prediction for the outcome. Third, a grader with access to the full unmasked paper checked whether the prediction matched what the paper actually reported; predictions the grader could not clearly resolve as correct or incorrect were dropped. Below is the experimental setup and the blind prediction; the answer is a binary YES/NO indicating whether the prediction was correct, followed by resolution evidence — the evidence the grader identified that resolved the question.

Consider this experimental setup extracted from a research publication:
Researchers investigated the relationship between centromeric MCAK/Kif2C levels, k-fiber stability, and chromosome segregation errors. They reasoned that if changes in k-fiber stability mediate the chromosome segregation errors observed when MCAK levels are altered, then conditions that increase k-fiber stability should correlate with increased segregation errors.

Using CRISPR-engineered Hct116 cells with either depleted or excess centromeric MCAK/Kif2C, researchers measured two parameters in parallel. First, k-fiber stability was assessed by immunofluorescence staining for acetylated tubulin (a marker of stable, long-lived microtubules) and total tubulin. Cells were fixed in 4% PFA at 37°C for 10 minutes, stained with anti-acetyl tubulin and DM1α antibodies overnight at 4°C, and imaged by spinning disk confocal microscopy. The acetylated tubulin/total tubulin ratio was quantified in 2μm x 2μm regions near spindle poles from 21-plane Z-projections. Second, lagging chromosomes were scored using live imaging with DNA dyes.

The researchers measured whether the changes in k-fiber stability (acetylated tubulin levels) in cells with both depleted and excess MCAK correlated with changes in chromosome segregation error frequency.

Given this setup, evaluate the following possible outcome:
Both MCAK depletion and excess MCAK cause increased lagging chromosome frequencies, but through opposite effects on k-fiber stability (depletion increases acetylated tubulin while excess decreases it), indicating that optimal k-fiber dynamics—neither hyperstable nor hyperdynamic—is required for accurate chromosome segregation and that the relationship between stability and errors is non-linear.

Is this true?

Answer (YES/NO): NO